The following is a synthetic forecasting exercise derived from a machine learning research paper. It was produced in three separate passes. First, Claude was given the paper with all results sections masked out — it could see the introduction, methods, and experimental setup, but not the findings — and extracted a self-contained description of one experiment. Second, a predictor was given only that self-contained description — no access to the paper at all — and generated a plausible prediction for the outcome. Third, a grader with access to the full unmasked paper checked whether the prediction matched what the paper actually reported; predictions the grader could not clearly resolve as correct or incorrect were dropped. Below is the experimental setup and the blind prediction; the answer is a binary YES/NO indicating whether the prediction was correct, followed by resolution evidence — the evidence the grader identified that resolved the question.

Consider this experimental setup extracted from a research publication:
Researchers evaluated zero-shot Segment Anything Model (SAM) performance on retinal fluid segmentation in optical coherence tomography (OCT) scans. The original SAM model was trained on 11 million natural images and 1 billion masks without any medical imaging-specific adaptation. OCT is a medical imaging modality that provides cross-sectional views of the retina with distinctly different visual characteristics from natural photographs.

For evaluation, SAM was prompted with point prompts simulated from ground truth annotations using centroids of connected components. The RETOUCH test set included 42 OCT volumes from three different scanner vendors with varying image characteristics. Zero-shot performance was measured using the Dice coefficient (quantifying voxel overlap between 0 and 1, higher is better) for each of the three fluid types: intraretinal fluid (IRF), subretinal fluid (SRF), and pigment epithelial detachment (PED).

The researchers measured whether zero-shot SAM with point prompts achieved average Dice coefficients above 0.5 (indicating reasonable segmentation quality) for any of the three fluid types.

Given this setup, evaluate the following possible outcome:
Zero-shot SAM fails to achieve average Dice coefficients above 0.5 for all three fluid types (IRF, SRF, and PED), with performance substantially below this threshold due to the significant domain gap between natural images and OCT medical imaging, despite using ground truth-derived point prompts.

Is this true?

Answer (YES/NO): YES